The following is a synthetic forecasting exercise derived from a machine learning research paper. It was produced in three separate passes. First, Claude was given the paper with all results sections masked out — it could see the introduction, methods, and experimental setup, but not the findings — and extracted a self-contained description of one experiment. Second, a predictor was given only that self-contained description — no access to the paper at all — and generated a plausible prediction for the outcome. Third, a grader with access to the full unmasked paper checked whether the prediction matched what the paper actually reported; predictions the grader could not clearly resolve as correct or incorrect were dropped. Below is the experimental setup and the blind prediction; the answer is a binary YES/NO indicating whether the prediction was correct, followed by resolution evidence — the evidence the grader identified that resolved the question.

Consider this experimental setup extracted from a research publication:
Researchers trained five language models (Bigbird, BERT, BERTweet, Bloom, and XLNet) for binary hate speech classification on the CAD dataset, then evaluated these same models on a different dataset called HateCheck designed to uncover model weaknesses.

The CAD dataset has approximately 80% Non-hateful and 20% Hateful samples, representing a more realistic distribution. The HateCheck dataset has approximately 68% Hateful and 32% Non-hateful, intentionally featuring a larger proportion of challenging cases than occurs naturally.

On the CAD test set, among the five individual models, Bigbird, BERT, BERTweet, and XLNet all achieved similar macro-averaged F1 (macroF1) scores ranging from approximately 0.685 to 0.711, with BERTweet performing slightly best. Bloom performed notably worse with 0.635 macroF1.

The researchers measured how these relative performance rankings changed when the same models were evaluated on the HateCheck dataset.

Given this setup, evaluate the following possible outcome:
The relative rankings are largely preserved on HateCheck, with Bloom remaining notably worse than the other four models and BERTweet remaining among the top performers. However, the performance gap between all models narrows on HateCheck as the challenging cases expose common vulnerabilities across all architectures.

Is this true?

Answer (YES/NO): NO